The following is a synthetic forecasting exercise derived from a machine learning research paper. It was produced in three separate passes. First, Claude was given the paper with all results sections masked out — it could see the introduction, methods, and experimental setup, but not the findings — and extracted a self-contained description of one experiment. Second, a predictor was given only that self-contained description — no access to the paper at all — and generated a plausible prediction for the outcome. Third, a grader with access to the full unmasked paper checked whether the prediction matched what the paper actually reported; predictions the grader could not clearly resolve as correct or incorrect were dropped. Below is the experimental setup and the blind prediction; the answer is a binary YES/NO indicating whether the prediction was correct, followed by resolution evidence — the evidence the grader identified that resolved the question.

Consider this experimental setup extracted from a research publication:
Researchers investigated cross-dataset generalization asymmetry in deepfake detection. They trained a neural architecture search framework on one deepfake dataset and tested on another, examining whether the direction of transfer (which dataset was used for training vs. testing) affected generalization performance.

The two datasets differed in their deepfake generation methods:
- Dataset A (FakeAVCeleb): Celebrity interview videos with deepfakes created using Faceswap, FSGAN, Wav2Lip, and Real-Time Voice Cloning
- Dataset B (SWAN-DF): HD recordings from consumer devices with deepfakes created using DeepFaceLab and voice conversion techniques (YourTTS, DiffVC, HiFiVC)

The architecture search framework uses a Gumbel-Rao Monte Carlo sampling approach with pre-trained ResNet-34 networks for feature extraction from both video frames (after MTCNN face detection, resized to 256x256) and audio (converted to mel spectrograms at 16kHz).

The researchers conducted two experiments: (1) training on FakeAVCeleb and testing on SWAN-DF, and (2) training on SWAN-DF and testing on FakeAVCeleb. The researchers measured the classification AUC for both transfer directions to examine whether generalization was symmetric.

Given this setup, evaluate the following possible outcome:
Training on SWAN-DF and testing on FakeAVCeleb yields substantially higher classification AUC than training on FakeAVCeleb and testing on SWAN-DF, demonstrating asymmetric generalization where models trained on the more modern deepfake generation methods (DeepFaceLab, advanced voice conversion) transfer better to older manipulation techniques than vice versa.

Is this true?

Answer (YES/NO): NO